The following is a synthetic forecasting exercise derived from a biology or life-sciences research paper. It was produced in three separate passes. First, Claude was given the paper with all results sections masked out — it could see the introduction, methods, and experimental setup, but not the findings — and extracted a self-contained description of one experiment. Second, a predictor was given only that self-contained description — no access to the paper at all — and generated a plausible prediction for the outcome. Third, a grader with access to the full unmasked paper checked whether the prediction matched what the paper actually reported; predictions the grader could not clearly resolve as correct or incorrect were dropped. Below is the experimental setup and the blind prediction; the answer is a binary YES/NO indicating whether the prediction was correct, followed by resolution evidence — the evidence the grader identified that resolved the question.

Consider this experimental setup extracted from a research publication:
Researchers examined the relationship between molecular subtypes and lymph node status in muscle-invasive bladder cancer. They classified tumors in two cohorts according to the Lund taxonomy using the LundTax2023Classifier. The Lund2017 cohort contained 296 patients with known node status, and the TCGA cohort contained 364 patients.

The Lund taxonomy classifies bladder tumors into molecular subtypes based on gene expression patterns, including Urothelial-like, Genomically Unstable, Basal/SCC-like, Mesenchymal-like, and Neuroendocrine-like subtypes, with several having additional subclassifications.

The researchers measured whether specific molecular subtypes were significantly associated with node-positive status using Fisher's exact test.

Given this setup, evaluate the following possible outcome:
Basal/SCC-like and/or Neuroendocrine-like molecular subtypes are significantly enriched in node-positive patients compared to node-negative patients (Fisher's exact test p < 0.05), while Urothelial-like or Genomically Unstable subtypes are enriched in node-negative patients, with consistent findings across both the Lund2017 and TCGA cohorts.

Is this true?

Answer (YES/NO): NO